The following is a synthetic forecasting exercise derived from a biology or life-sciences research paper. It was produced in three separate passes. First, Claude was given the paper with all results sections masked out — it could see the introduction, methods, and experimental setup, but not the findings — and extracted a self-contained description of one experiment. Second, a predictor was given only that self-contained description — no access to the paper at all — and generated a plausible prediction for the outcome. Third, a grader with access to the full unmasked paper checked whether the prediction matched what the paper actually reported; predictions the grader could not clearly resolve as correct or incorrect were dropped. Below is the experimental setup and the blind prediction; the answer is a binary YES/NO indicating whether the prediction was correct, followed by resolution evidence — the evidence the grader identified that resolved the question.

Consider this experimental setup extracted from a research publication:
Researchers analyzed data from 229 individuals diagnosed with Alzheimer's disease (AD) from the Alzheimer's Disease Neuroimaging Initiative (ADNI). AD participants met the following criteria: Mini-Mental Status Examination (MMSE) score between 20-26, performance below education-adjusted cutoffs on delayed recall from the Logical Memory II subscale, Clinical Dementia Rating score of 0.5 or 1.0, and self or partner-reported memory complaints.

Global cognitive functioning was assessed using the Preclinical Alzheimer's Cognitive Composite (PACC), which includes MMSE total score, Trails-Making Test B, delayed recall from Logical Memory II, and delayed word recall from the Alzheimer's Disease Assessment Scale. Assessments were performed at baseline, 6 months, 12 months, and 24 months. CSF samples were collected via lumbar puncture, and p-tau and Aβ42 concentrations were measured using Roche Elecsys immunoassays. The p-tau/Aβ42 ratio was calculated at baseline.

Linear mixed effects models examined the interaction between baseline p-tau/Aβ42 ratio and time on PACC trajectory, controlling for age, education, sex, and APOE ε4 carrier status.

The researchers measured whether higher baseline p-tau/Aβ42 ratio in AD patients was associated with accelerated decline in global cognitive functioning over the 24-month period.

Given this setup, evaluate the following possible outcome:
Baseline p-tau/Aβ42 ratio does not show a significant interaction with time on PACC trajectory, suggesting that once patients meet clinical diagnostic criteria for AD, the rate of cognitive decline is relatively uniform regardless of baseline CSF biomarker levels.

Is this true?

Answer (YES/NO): NO